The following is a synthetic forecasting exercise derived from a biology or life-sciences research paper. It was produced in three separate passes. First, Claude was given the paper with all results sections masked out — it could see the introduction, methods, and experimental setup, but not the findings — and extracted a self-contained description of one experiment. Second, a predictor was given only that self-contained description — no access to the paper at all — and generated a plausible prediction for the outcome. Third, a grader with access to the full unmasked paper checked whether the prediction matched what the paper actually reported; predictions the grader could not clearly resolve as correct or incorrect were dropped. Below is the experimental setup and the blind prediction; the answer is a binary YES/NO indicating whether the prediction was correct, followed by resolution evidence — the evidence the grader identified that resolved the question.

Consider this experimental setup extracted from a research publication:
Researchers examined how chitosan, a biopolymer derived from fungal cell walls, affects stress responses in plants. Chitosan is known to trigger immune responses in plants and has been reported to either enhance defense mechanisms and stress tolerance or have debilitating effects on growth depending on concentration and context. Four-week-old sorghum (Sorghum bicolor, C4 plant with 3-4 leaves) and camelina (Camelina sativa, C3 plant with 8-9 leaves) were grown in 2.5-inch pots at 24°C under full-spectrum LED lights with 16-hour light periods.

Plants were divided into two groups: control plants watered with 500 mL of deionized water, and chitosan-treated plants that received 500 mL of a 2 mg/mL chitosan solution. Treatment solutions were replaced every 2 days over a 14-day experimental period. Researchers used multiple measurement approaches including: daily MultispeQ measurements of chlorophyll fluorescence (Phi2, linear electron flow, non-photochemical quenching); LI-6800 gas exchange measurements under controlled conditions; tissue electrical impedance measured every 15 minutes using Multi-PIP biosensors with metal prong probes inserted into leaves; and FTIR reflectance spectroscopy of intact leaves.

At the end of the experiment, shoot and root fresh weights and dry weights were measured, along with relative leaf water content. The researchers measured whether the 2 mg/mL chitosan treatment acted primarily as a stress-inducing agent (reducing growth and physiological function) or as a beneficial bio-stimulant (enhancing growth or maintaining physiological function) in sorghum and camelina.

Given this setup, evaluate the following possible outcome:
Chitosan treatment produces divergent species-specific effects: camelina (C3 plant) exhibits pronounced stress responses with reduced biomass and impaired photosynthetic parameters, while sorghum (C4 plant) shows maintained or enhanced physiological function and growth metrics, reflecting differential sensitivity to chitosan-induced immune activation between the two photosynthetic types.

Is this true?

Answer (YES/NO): NO